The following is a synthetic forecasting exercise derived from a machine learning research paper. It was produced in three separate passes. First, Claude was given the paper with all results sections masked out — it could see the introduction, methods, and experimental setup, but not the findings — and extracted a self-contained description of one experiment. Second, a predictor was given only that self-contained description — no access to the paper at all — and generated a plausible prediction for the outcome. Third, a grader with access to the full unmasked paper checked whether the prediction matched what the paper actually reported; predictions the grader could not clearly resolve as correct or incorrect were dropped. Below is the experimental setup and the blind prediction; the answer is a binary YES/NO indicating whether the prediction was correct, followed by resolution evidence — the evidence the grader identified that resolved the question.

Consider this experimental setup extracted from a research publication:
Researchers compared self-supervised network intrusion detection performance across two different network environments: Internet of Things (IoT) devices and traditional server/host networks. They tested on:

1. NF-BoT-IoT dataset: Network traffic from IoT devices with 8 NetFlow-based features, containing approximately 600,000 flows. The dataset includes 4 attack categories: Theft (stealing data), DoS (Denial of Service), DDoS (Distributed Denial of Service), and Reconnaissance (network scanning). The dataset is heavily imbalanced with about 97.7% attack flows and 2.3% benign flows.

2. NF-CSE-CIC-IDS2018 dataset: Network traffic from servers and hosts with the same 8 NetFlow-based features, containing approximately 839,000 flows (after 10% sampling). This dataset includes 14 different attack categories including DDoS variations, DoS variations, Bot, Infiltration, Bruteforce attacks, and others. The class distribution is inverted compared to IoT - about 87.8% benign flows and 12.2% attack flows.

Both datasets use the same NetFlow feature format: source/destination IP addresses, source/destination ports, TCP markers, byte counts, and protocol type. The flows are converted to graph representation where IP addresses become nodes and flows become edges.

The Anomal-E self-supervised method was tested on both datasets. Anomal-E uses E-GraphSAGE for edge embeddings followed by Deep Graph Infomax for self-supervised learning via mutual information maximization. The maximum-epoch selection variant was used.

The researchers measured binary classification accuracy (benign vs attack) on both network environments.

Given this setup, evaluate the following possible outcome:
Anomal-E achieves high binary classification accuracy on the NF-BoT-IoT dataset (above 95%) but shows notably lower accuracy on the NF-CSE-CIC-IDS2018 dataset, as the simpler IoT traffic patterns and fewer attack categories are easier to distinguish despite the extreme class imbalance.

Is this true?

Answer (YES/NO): NO